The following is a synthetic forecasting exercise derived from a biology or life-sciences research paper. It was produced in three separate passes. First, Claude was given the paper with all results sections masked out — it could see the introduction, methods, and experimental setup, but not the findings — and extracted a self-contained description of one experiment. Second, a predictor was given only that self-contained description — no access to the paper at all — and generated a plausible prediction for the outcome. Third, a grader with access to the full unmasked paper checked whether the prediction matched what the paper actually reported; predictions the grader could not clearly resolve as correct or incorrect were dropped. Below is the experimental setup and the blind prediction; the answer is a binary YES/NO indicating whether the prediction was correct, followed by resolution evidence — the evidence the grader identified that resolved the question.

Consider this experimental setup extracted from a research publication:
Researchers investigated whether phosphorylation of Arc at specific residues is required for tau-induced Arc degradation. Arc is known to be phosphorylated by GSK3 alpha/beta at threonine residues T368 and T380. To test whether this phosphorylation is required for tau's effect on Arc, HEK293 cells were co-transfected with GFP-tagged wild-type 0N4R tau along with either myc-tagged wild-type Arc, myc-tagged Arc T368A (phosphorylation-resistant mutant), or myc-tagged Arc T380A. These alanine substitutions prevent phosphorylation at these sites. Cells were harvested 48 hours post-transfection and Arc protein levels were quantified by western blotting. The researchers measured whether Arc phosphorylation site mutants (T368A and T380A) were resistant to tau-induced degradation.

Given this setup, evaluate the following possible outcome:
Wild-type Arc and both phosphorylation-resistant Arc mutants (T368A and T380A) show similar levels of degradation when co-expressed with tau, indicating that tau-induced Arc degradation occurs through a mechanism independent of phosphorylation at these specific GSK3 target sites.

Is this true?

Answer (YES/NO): YES